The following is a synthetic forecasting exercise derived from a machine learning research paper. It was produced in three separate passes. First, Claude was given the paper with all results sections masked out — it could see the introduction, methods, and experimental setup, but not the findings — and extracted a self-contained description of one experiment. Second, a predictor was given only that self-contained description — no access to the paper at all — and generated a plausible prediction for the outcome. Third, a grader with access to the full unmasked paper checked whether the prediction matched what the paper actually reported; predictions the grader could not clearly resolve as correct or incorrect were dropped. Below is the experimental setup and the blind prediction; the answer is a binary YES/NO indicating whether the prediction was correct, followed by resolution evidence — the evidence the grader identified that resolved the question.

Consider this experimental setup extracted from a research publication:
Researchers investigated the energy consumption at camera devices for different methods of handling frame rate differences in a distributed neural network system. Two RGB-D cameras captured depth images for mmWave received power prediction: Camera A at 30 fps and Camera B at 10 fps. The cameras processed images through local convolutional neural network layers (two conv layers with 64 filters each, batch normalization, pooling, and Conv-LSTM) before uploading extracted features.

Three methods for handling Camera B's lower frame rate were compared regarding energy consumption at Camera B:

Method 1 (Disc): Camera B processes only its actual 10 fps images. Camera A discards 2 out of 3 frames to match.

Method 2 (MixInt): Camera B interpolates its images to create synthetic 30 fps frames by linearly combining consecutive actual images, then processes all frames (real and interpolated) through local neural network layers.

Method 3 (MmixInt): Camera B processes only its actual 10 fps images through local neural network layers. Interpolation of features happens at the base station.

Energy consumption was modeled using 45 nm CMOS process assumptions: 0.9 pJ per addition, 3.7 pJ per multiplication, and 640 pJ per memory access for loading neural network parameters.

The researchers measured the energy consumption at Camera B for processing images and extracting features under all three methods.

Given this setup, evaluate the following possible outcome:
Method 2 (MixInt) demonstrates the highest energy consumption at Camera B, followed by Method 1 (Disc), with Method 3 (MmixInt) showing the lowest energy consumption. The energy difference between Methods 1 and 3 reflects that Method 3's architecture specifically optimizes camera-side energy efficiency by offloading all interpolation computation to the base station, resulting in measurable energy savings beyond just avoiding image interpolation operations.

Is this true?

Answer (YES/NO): NO